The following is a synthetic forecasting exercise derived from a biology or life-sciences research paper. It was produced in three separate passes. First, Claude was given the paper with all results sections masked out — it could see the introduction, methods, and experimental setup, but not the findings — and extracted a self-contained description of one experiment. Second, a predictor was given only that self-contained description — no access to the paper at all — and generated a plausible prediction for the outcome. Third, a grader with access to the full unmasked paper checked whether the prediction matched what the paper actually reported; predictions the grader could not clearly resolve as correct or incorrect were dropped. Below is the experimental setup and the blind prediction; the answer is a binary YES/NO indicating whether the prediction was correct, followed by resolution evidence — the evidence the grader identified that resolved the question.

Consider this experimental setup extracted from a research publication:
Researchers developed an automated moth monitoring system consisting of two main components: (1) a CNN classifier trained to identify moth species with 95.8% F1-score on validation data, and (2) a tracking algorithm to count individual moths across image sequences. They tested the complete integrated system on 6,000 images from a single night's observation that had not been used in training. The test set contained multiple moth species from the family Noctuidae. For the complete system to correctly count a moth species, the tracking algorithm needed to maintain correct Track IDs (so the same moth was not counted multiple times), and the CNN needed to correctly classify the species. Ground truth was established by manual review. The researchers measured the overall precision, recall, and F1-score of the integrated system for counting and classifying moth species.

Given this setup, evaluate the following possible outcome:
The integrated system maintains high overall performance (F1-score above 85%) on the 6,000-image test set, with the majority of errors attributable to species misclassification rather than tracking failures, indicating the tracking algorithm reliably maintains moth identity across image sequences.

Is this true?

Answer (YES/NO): NO